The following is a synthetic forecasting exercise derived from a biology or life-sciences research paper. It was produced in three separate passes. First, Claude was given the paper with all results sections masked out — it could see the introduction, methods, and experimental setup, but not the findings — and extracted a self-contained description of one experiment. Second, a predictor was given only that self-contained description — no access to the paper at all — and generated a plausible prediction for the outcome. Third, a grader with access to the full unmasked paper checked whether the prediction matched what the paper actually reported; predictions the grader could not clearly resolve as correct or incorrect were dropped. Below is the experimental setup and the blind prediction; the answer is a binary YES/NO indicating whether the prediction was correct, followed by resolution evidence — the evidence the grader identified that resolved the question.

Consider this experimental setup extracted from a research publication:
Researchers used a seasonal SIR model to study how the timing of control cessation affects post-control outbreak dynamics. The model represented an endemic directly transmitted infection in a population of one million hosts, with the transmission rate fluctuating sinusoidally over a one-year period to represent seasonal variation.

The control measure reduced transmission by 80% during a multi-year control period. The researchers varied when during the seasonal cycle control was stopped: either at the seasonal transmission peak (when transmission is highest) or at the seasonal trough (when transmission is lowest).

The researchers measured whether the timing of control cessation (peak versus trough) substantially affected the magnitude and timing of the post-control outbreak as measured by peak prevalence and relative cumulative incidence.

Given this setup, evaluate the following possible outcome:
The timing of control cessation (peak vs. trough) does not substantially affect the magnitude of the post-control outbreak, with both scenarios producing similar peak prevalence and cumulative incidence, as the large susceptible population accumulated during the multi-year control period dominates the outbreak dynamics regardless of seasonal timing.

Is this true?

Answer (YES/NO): NO